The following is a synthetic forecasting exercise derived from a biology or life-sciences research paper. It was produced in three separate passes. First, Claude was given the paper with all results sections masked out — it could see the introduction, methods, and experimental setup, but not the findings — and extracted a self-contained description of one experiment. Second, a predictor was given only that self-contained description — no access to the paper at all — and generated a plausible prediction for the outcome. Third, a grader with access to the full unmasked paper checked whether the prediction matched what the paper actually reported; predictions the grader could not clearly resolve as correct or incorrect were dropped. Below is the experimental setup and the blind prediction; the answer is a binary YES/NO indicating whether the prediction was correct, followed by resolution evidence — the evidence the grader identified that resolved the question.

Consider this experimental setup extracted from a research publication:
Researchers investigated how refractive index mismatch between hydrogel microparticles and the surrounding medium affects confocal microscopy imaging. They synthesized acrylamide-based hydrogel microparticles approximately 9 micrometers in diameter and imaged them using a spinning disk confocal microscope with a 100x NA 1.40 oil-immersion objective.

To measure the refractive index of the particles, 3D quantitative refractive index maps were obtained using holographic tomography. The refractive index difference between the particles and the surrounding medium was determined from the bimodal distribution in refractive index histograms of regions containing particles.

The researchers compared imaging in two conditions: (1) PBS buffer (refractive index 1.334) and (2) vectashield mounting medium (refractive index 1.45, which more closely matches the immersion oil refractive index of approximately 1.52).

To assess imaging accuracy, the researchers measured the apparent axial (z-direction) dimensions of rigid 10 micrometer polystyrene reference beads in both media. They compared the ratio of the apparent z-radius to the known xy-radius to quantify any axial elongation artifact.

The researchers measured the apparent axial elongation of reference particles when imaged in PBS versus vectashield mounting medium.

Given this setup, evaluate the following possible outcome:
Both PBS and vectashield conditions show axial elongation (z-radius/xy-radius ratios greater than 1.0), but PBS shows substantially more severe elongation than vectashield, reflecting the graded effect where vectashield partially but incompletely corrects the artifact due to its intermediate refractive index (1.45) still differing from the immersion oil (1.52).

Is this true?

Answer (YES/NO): NO